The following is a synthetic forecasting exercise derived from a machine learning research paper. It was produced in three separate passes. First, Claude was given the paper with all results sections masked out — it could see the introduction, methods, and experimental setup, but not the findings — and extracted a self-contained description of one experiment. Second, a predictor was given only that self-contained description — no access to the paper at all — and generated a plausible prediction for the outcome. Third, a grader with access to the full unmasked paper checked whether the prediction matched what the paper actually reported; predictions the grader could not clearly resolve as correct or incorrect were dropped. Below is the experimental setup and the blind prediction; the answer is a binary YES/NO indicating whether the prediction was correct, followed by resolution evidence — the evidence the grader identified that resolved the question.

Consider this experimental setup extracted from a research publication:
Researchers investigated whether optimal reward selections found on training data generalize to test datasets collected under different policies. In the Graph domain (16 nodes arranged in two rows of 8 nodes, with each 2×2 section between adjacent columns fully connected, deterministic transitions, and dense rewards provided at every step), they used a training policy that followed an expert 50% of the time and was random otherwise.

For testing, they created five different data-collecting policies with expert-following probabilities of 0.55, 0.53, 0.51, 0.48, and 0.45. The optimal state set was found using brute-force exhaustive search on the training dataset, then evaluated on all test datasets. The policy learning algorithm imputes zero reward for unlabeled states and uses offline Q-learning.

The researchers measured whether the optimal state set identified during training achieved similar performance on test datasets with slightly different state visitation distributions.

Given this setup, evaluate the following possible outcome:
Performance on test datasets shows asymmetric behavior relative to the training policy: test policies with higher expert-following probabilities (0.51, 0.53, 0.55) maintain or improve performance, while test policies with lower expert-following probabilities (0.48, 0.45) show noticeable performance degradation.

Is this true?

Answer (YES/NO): NO